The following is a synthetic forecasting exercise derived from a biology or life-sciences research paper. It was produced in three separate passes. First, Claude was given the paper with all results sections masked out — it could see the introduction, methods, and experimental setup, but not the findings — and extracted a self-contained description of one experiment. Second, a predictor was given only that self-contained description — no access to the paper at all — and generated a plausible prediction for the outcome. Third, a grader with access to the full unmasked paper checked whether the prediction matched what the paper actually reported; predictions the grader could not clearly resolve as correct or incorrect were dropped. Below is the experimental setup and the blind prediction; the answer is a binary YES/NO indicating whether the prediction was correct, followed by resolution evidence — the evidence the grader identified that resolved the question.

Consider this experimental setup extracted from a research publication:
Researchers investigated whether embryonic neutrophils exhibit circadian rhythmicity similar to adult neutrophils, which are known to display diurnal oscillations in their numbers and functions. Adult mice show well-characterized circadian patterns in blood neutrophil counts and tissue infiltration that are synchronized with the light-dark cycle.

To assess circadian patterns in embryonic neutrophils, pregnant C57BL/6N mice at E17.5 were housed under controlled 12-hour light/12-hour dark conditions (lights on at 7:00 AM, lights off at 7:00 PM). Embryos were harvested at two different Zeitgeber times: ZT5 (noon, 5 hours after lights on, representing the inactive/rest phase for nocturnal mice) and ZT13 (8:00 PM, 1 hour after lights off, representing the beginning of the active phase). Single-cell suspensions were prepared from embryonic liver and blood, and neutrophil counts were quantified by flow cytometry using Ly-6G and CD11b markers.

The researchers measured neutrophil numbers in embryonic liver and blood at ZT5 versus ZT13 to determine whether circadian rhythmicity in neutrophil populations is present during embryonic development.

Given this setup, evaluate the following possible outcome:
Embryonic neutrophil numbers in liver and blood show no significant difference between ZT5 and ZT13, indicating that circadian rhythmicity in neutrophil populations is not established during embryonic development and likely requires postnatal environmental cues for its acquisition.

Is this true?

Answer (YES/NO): NO